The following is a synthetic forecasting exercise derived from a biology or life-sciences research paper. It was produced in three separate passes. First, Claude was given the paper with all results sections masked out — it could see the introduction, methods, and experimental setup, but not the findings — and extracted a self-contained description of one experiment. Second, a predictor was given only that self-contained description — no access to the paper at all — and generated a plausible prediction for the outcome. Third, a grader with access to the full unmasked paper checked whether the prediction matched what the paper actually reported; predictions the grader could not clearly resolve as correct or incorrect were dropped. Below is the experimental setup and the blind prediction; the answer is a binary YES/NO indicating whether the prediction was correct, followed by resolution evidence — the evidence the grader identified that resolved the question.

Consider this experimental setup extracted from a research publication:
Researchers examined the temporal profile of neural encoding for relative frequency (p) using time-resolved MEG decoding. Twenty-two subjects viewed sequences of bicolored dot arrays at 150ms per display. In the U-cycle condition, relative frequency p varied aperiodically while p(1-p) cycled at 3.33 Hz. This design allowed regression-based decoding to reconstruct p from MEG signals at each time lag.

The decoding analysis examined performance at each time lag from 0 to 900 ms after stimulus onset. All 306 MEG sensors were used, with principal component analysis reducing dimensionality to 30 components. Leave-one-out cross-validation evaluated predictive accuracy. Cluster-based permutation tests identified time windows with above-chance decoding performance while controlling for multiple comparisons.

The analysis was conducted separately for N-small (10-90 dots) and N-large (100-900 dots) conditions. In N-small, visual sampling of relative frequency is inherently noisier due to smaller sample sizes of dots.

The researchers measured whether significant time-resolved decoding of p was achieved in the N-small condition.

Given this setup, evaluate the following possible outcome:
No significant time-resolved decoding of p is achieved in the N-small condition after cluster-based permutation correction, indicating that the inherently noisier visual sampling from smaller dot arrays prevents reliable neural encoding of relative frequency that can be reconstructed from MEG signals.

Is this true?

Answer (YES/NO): YES